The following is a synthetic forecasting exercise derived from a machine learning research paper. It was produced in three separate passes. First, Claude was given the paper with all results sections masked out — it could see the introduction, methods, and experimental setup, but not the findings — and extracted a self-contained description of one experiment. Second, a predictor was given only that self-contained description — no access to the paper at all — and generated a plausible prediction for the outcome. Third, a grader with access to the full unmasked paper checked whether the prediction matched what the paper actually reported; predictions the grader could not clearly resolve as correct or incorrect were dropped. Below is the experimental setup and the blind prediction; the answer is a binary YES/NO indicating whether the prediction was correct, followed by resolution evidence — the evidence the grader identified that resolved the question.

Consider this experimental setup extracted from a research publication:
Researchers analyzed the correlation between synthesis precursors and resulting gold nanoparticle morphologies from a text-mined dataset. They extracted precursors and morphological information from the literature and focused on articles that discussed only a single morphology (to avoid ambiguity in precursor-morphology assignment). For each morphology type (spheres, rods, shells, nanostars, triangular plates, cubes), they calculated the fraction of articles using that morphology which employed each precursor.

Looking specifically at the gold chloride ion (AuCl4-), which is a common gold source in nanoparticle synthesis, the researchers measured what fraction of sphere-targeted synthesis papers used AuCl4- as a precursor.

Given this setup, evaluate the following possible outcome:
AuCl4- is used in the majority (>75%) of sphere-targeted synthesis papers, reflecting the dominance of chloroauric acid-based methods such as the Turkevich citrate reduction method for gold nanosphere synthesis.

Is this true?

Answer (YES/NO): YES